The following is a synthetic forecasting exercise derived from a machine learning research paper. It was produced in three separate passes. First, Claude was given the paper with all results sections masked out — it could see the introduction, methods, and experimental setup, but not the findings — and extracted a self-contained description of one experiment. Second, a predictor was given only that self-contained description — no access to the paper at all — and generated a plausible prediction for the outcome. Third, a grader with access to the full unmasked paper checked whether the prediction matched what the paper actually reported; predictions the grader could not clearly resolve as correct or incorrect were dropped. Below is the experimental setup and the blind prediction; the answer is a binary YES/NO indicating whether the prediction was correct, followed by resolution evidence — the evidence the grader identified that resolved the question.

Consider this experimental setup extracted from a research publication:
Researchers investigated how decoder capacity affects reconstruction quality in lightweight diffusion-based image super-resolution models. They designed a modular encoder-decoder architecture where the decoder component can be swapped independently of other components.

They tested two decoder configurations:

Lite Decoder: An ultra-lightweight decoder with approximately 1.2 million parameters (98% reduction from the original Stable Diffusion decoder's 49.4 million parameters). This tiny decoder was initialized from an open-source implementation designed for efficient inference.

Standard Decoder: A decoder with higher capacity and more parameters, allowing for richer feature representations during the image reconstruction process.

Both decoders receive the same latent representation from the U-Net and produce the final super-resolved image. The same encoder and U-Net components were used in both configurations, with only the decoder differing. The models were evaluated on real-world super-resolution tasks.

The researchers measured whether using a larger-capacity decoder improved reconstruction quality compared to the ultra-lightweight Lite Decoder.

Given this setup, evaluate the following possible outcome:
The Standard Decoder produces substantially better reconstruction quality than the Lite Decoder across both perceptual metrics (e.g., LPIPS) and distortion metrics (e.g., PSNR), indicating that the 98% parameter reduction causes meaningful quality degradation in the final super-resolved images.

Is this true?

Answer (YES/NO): NO